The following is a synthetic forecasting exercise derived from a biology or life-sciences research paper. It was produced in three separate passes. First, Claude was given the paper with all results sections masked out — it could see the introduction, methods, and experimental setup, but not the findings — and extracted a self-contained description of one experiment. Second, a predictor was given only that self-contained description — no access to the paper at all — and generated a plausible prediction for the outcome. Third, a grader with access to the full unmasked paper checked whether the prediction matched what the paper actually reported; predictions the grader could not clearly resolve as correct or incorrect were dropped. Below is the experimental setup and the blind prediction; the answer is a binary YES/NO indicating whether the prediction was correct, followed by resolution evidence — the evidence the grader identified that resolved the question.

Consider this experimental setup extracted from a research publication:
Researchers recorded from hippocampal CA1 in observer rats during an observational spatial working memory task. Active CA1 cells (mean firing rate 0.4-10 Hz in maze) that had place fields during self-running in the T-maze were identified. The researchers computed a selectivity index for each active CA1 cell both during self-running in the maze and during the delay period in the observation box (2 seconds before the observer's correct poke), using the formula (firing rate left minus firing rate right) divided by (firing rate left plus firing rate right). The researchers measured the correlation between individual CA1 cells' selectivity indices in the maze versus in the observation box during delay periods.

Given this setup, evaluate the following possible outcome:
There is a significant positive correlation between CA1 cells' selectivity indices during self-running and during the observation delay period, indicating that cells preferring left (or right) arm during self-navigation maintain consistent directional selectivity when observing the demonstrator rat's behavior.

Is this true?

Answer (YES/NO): NO